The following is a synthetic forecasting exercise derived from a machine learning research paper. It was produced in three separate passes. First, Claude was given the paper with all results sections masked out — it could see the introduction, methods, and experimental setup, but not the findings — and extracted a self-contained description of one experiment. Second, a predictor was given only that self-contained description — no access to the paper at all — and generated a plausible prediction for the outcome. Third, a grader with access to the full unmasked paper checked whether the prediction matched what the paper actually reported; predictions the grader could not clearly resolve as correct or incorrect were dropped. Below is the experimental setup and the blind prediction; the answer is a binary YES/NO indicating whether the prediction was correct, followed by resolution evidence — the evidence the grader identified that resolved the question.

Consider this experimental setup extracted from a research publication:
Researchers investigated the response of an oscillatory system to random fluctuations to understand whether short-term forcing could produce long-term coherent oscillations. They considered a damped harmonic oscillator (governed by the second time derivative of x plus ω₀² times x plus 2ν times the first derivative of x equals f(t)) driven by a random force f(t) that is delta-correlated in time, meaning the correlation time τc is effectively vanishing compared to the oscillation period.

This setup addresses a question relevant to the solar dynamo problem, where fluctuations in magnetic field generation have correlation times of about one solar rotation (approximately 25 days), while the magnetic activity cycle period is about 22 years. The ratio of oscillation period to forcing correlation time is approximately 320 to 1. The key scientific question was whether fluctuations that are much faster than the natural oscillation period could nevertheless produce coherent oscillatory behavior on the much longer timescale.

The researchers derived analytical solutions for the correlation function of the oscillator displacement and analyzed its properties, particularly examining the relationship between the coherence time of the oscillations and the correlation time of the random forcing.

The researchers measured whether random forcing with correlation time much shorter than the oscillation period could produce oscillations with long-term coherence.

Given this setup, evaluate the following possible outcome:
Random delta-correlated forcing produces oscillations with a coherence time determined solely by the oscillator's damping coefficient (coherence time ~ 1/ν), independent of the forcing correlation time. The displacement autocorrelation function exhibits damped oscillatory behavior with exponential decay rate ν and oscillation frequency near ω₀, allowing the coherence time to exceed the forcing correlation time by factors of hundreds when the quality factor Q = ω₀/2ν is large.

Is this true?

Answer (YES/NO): YES